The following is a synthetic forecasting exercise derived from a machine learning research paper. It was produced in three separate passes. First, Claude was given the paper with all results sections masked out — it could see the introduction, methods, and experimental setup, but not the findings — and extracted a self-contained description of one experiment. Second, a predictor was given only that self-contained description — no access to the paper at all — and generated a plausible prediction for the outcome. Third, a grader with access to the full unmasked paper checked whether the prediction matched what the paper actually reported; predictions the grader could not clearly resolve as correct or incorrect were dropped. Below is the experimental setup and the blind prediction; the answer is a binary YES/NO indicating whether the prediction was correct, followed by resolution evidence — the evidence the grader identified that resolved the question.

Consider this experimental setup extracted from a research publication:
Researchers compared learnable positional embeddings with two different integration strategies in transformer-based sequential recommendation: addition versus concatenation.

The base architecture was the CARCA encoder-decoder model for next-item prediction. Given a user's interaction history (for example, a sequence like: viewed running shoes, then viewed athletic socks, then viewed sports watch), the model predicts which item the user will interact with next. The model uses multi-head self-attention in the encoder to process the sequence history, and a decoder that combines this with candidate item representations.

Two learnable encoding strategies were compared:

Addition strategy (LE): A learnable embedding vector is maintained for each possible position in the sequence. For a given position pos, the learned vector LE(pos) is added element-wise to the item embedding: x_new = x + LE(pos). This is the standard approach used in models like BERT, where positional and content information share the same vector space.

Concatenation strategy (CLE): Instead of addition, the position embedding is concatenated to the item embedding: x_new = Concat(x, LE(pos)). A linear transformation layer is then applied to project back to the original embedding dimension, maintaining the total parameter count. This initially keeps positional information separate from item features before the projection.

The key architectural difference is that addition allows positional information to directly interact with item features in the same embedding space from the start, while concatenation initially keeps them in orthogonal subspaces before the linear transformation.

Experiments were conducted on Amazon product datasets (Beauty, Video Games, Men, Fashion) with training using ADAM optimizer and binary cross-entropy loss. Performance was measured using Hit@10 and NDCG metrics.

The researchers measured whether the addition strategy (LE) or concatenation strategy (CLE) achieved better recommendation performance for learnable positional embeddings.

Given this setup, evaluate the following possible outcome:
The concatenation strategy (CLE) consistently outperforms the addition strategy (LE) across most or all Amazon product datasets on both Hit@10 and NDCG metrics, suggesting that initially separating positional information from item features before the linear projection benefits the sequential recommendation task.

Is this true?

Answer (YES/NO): NO